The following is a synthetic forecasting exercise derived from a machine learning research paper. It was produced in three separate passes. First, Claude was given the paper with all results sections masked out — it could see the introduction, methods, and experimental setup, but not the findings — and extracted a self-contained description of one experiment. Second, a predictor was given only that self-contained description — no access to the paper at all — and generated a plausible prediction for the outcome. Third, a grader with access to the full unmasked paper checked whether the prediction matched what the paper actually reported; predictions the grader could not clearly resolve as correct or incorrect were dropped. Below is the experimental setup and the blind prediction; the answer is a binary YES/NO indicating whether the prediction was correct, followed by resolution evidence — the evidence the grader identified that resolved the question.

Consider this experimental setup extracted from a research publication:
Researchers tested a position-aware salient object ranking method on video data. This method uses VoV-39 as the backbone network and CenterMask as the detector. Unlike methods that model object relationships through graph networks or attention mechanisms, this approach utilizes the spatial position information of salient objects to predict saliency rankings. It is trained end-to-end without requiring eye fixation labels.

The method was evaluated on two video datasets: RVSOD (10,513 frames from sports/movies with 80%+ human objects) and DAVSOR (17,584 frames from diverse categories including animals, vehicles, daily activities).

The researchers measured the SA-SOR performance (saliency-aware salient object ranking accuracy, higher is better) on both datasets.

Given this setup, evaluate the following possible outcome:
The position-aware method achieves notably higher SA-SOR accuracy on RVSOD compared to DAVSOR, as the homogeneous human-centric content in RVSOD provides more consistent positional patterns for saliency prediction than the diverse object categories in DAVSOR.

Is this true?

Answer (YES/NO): YES